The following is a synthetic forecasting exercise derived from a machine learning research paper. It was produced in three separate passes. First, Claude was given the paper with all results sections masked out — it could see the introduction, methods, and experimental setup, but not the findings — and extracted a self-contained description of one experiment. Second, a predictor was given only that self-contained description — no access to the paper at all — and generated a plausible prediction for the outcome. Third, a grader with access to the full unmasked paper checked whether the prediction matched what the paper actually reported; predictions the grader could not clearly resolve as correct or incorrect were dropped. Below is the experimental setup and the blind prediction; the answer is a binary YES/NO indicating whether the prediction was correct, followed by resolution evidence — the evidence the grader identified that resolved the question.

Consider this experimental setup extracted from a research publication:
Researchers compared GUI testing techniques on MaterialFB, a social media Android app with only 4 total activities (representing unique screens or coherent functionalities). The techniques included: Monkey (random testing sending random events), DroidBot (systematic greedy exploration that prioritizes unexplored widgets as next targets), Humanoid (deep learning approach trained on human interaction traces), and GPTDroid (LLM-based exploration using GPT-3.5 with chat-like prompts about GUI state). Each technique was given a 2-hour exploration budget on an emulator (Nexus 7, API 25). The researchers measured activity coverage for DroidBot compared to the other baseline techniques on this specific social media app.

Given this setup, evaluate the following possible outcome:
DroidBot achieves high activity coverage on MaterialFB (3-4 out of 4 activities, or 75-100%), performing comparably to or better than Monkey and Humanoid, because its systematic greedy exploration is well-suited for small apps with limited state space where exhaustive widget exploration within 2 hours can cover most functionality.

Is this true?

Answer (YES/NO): NO